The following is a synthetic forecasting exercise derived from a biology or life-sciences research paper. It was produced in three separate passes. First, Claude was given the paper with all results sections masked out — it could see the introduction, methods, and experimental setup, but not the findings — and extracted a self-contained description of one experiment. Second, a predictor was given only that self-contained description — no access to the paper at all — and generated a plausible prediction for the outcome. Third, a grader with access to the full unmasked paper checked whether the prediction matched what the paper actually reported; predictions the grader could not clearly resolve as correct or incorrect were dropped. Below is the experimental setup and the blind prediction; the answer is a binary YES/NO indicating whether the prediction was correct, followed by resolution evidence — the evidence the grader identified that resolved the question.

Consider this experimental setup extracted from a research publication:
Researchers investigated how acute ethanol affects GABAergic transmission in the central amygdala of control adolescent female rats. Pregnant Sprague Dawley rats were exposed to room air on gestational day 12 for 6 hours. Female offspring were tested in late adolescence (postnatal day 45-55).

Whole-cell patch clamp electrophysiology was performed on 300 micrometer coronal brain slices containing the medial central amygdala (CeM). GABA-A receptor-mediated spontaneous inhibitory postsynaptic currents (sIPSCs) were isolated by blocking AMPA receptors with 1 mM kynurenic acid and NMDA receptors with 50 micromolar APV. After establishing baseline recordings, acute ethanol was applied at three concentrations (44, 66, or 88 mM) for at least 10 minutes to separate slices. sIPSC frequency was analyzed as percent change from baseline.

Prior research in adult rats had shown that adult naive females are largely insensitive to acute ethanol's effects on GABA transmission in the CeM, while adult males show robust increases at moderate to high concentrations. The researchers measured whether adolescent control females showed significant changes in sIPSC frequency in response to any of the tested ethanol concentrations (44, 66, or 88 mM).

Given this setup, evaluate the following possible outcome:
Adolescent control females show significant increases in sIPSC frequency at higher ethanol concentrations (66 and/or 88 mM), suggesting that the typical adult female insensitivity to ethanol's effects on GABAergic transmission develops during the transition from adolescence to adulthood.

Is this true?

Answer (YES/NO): NO